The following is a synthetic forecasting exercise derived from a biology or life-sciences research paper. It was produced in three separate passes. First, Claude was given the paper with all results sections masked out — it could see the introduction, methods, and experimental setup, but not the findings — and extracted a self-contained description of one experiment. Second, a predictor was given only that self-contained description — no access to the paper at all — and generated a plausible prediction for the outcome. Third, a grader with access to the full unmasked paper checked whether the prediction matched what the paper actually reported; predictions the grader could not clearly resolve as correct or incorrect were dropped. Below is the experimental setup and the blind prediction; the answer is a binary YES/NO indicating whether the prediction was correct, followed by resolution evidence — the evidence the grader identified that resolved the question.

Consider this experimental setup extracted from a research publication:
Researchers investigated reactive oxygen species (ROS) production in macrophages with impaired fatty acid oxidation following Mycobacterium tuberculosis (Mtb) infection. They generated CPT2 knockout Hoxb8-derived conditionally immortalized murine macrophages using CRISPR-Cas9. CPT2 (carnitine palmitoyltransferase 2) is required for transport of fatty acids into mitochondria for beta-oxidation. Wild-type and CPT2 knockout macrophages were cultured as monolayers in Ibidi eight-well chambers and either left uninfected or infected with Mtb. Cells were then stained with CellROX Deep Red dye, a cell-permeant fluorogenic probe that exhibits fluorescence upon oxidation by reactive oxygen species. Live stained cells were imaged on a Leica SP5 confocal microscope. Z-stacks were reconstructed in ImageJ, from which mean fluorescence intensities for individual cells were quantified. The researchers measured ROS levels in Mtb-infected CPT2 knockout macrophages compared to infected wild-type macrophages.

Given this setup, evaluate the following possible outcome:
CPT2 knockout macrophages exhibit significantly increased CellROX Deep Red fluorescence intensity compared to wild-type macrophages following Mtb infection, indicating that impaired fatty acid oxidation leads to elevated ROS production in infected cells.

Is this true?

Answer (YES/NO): YES